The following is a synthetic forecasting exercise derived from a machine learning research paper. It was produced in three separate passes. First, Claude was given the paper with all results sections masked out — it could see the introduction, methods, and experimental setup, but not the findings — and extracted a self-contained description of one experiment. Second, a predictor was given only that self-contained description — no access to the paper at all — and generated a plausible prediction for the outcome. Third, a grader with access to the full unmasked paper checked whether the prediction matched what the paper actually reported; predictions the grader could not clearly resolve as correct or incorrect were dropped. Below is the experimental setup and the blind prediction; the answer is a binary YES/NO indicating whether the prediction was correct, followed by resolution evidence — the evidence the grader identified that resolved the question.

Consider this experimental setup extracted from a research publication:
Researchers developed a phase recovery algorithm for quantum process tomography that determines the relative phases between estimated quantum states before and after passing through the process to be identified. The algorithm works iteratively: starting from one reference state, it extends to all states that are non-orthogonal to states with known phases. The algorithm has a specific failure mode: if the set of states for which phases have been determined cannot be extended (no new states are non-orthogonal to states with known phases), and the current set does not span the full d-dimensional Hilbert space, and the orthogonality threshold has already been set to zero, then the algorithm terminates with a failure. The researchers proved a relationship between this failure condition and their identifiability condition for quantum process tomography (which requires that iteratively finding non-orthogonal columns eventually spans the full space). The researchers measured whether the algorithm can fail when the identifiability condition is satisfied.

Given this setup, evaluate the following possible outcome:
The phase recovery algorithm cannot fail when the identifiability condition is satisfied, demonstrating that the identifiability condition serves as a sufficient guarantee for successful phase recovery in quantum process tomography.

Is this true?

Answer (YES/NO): YES